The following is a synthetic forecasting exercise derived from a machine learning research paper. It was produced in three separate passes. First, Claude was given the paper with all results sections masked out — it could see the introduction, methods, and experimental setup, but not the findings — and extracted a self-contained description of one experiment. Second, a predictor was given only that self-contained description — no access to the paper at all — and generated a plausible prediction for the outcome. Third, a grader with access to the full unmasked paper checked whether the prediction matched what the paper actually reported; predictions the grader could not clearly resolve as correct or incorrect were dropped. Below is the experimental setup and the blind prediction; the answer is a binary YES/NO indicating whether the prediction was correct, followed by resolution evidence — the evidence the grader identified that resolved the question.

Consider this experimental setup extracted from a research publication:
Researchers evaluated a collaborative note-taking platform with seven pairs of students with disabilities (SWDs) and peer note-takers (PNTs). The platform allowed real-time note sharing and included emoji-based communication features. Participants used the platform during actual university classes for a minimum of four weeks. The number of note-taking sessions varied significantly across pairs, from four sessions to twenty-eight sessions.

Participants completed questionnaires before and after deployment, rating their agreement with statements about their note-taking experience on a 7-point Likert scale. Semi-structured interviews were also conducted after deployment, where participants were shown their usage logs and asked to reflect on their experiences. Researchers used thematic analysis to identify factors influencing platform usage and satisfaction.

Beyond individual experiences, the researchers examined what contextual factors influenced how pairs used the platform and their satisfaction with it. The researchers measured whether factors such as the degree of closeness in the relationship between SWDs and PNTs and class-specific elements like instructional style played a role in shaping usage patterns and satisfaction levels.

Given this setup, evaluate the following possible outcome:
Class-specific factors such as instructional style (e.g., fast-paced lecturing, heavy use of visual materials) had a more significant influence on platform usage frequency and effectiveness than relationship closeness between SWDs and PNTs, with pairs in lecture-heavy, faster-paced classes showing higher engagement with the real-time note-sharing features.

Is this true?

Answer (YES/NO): NO